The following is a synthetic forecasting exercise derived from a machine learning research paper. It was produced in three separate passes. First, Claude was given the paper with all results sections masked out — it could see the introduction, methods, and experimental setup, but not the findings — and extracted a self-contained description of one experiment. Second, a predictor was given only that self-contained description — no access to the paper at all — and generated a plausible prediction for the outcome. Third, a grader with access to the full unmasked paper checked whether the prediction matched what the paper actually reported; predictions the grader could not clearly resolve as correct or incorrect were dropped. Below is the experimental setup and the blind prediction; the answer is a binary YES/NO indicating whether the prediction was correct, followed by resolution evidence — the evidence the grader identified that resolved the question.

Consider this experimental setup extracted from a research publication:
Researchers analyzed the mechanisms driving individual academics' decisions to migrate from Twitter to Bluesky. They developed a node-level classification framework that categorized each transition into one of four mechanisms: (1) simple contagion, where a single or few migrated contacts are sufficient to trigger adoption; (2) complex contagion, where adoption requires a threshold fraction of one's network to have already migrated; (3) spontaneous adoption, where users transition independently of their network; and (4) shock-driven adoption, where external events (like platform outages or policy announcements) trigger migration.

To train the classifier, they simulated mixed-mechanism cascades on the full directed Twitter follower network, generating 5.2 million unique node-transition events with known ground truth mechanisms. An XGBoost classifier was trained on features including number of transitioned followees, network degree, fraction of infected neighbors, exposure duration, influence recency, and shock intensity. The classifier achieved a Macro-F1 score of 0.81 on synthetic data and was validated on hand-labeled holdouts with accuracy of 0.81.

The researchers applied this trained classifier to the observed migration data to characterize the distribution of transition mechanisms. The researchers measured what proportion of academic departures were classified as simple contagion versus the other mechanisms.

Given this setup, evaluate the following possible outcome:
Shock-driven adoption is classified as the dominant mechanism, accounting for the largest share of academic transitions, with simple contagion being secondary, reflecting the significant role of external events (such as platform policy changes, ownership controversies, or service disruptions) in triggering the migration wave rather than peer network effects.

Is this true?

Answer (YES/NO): NO